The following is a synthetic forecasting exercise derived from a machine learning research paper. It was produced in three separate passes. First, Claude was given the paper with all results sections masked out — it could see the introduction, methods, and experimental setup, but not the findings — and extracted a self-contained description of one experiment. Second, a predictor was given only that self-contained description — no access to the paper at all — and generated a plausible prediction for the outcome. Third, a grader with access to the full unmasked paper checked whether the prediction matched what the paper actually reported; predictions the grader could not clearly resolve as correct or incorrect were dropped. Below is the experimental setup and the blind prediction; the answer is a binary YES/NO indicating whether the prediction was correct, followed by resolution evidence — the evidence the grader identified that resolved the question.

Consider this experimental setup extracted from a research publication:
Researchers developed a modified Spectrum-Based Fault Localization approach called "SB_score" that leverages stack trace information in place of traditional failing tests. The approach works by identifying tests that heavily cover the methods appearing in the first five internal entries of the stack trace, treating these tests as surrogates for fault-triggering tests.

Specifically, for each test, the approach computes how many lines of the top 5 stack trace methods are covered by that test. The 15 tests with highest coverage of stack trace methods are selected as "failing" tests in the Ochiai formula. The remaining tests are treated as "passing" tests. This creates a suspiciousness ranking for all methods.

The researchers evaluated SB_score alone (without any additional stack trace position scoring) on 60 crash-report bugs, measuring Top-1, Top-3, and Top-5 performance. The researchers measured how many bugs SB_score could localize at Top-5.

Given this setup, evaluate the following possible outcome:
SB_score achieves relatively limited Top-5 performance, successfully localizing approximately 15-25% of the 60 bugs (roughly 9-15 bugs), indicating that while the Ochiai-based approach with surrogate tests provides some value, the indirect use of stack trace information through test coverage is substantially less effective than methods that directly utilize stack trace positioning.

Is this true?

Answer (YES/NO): YES